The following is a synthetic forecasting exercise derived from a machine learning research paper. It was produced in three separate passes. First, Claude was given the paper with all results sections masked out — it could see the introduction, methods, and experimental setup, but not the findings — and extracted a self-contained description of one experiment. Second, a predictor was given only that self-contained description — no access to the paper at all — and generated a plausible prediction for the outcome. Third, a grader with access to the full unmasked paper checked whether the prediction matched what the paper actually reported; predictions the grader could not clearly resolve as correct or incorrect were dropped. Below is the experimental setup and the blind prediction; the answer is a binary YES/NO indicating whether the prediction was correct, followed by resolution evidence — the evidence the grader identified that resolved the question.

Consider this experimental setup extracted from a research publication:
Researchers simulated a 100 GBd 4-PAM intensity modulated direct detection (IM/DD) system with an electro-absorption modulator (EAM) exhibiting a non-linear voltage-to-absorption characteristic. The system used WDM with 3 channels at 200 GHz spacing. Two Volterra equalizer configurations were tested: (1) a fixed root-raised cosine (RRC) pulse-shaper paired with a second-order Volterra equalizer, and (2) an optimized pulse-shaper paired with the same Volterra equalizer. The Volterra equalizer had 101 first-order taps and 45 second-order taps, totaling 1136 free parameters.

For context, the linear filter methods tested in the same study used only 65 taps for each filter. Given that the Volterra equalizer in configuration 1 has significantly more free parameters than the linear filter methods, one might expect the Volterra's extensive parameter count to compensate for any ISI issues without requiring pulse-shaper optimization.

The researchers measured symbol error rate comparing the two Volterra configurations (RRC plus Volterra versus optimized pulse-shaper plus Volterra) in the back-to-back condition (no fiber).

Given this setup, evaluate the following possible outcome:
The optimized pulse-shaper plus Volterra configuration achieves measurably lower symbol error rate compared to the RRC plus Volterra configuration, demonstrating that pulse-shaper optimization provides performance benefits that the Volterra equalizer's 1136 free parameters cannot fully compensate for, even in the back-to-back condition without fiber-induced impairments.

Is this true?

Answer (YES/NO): YES